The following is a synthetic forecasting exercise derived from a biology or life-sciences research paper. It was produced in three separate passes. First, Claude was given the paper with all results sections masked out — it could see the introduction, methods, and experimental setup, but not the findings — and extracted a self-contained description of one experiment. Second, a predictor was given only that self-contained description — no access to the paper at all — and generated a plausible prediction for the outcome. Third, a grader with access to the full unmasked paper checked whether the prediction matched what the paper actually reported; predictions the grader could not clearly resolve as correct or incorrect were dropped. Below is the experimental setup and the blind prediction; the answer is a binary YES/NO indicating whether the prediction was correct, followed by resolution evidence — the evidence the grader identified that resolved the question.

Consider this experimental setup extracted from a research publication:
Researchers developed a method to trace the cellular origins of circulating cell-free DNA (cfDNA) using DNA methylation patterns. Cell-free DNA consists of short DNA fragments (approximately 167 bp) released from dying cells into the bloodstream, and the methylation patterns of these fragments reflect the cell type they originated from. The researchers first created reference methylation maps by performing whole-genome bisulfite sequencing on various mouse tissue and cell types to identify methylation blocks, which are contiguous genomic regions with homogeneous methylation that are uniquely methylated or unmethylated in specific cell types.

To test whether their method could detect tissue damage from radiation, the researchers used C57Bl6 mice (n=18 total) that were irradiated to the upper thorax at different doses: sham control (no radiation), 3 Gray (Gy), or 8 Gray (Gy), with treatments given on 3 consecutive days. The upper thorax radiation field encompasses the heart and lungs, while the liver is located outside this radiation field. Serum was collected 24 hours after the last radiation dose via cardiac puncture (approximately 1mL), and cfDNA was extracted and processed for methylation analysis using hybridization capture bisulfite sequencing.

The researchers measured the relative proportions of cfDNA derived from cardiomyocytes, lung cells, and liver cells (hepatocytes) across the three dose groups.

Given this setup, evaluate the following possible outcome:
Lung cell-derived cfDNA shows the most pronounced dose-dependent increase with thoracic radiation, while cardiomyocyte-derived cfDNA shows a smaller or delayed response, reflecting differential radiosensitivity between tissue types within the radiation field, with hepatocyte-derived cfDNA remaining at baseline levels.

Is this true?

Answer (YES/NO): NO